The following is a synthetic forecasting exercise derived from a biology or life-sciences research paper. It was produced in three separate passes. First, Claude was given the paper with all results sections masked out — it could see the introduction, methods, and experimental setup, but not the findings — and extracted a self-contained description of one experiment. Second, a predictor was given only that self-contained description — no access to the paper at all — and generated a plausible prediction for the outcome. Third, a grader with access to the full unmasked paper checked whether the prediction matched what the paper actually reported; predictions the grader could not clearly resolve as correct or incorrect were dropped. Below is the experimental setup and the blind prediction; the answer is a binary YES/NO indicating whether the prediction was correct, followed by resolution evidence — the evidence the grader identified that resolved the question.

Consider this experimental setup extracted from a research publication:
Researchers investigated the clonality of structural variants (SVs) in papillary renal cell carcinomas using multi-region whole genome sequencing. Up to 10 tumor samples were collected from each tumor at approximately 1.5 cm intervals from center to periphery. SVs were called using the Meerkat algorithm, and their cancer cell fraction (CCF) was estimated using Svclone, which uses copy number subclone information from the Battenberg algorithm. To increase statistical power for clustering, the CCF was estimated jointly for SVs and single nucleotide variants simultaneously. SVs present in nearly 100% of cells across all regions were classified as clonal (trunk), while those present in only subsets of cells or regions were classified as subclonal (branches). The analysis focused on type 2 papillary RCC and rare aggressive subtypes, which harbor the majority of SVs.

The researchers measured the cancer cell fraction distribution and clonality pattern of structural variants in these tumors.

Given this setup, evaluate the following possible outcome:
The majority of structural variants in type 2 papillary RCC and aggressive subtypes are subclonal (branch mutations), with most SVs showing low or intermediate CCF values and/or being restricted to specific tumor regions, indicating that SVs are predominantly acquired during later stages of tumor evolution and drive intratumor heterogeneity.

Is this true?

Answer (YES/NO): YES